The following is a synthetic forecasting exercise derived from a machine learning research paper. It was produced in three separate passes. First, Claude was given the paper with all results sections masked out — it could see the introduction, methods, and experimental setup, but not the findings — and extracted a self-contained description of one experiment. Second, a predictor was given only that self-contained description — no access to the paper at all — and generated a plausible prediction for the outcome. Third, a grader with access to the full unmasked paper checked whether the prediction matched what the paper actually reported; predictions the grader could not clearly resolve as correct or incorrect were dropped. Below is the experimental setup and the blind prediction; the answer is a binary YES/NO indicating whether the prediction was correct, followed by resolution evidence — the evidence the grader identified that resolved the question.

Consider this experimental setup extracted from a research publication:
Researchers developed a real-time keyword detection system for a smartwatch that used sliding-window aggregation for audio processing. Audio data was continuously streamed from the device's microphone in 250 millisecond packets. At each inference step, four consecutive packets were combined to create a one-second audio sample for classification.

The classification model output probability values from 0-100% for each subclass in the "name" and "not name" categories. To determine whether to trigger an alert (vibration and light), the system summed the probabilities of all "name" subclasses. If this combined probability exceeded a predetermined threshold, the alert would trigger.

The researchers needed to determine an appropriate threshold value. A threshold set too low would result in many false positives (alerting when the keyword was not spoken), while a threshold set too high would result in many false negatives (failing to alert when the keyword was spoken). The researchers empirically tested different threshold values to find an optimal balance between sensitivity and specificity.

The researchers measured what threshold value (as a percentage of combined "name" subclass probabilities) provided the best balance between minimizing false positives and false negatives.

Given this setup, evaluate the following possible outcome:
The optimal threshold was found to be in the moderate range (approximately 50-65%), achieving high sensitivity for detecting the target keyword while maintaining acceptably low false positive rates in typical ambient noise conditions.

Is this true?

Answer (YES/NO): NO